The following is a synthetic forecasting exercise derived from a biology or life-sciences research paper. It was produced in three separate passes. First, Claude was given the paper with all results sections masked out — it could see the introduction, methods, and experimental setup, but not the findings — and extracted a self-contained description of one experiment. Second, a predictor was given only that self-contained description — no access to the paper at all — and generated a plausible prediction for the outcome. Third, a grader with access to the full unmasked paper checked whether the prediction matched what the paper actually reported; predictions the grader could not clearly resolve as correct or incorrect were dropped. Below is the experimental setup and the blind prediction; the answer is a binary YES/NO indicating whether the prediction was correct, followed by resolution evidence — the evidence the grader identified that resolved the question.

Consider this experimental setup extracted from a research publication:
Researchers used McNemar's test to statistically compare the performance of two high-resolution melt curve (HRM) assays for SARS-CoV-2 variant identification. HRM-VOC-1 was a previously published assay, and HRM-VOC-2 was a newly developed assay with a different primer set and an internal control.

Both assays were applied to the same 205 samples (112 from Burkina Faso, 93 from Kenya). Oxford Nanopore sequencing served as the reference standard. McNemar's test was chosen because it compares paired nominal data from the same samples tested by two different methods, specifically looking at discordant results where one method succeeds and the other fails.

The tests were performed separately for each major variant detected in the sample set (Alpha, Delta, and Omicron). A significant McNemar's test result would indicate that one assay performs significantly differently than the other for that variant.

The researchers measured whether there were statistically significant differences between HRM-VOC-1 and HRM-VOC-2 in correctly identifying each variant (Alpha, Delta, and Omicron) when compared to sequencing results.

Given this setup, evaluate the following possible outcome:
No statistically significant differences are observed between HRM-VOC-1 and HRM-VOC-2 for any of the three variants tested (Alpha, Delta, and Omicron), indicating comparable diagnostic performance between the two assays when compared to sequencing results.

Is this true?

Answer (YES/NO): YES